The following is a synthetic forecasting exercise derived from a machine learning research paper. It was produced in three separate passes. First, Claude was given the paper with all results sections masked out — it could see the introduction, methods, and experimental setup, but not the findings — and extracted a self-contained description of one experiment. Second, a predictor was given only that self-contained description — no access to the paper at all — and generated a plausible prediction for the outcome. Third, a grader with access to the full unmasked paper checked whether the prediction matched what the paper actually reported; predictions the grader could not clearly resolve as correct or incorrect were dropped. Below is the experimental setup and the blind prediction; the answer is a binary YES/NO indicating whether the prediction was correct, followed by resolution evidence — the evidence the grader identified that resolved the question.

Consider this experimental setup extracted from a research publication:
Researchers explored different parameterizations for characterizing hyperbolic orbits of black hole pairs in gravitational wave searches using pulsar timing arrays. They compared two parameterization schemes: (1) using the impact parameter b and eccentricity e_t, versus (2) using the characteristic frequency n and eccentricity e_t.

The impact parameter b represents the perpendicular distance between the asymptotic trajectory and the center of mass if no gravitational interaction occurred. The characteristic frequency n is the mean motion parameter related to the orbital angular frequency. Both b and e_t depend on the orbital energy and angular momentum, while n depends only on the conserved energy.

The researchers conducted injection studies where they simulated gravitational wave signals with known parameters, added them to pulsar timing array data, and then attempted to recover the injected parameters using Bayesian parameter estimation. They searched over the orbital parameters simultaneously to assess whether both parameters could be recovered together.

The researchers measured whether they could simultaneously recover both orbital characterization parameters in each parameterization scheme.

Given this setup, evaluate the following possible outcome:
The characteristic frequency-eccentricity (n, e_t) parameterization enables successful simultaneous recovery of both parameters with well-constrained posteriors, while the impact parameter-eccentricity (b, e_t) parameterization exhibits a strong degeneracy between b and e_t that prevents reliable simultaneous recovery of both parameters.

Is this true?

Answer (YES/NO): YES